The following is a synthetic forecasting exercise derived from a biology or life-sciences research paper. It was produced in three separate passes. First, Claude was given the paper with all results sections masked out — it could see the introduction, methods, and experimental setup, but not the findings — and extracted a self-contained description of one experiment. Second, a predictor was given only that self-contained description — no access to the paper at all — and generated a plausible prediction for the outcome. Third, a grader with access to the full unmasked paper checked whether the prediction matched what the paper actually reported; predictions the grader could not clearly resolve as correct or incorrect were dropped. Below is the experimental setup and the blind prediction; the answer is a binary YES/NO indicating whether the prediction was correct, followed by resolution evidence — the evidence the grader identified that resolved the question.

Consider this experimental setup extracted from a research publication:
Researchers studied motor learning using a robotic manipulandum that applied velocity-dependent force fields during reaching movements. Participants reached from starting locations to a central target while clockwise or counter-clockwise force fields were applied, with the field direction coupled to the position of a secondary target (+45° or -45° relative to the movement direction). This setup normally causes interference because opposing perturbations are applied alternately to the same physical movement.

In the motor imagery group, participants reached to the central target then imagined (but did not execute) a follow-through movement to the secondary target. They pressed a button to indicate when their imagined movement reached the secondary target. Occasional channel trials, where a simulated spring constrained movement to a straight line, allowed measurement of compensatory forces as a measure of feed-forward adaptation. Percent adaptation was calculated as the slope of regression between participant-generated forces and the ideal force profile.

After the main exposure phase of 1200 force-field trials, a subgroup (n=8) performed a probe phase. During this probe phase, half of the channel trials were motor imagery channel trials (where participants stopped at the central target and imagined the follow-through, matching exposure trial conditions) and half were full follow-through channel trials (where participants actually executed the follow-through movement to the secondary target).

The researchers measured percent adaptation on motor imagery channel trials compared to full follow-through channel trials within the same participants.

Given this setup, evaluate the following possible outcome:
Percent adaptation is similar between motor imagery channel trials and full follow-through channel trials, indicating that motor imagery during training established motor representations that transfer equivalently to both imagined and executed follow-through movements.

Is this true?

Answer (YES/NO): NO